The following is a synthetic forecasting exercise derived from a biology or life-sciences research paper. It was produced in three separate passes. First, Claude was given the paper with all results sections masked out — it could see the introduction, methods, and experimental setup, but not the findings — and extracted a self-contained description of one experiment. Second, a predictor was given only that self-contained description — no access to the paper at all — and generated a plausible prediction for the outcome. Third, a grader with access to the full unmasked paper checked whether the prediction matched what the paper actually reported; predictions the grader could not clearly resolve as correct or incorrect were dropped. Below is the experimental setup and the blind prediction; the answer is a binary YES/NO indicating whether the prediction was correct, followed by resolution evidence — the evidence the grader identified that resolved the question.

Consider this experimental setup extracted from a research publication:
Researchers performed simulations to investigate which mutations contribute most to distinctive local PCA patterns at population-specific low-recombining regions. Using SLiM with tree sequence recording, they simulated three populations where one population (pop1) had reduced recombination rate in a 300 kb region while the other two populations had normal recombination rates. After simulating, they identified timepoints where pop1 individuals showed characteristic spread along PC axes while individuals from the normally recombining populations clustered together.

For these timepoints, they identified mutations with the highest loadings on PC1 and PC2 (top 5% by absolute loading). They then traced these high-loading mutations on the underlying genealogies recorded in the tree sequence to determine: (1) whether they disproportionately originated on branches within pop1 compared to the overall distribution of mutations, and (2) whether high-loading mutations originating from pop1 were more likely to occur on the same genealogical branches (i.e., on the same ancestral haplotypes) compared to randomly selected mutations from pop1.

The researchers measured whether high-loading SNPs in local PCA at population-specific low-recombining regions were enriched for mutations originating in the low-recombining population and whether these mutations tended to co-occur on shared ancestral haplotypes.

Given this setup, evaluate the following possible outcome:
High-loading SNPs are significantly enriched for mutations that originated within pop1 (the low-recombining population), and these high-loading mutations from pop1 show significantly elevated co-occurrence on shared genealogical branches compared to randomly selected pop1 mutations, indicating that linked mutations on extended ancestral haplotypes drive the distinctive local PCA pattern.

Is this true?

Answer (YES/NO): YES